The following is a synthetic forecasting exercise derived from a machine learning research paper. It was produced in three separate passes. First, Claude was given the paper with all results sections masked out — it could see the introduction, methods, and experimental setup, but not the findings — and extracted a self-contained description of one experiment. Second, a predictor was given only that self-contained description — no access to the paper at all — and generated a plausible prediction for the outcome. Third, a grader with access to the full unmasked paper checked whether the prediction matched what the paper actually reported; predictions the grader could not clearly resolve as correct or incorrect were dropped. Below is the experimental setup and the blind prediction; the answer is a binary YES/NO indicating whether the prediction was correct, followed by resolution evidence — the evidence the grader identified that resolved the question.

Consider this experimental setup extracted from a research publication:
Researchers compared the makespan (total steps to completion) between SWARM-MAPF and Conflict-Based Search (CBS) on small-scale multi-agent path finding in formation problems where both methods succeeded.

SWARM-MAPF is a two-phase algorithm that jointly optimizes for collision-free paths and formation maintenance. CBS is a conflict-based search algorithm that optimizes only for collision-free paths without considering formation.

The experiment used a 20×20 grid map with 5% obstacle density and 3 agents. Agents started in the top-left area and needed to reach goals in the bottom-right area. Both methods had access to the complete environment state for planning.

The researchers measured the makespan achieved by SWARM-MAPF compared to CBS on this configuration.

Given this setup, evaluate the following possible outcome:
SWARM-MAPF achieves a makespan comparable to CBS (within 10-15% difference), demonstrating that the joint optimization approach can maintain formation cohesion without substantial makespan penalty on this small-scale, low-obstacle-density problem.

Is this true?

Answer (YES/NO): YES